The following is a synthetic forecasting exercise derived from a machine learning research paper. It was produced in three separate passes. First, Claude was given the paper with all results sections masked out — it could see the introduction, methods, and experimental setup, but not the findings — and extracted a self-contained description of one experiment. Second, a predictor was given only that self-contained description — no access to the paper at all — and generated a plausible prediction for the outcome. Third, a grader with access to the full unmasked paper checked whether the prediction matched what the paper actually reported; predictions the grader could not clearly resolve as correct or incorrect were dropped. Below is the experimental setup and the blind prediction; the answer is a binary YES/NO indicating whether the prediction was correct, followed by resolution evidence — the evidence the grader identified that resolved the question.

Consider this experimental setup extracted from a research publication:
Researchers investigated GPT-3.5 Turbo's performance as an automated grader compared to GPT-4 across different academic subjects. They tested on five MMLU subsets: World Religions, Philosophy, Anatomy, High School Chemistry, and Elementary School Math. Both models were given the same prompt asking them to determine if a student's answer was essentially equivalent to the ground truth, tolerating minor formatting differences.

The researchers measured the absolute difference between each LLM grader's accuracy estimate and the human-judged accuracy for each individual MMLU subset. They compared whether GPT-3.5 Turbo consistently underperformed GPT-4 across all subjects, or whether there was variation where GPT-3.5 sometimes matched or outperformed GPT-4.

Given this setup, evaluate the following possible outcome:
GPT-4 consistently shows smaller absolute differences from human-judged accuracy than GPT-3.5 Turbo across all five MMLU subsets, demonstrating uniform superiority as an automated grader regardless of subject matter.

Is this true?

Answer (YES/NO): NO